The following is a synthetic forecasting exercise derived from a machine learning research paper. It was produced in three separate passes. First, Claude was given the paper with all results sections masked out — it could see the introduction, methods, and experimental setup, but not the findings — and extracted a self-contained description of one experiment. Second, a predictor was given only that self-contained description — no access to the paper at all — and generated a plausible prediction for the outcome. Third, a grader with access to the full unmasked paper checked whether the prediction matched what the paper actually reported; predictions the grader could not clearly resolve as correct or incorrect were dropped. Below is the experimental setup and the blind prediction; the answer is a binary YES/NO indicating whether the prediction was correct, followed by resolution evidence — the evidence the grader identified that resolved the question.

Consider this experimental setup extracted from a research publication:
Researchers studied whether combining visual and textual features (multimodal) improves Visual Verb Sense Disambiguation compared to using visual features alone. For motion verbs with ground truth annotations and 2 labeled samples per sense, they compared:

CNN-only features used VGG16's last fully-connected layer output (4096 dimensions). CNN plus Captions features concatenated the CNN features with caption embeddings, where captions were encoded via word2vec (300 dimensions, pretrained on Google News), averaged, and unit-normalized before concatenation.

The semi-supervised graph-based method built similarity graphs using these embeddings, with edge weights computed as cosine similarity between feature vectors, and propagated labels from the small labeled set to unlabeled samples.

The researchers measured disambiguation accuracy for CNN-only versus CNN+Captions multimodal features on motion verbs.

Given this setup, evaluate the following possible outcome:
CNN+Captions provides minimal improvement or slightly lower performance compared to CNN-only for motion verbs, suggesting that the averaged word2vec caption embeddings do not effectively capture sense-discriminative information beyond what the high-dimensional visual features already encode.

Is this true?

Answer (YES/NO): NO